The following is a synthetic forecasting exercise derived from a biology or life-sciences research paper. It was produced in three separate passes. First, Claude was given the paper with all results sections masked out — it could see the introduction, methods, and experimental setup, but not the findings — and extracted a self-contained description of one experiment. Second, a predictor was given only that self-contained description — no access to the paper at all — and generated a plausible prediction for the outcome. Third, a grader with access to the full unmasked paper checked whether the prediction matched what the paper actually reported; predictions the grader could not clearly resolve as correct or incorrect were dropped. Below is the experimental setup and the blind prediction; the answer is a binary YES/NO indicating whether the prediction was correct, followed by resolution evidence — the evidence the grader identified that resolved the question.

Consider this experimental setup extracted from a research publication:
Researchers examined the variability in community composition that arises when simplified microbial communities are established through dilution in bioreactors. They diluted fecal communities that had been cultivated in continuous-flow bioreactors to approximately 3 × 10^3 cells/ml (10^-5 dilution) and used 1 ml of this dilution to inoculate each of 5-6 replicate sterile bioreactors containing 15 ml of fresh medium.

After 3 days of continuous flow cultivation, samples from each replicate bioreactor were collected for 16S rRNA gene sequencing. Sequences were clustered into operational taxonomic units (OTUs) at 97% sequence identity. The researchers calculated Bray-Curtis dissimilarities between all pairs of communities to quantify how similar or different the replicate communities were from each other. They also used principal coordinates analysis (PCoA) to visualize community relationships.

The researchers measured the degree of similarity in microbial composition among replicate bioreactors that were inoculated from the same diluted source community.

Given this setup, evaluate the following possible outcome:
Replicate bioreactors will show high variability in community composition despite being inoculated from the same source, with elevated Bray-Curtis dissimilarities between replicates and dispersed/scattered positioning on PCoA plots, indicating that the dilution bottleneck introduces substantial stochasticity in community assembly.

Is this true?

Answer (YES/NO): NO